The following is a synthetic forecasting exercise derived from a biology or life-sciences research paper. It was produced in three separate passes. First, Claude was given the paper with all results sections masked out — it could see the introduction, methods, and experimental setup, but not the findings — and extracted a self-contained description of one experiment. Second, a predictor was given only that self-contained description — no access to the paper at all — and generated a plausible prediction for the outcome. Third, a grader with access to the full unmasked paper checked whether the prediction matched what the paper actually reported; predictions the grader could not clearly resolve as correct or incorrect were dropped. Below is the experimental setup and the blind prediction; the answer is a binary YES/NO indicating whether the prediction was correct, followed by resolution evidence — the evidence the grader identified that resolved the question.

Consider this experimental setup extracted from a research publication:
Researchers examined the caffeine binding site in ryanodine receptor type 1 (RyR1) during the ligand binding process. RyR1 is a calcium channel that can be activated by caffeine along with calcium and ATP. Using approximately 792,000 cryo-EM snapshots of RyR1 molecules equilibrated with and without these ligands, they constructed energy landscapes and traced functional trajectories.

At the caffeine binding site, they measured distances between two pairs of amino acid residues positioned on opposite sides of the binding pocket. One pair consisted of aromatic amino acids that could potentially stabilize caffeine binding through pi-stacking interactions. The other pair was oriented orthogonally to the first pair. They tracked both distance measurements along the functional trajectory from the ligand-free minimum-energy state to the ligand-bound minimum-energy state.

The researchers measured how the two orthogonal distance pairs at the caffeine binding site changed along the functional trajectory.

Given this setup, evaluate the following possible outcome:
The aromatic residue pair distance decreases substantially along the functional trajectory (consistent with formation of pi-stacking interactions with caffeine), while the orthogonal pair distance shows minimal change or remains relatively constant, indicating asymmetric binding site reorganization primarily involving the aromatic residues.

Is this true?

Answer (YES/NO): NO